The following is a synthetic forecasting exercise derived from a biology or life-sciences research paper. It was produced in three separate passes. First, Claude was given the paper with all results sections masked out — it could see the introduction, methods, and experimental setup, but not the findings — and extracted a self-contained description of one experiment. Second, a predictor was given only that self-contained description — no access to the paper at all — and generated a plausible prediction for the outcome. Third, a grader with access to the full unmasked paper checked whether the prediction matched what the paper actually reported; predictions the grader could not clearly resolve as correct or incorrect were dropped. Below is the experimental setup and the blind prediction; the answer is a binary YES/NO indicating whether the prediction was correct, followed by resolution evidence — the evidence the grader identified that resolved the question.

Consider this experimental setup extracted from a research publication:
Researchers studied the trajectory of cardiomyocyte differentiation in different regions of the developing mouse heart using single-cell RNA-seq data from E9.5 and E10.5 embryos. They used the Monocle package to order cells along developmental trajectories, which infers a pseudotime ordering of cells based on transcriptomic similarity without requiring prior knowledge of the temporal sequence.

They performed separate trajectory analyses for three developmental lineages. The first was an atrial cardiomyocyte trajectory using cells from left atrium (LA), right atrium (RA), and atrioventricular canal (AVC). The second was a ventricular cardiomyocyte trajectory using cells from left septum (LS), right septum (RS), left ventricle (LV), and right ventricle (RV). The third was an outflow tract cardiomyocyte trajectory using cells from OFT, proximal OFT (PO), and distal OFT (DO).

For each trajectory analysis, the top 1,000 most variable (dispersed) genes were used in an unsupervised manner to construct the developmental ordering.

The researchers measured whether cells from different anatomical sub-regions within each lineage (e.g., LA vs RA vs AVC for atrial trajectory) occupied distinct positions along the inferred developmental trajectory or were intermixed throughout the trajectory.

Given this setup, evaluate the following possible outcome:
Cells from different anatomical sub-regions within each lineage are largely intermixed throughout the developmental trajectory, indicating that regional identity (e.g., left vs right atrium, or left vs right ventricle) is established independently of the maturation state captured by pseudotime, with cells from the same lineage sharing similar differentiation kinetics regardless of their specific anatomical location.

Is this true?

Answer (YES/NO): NO